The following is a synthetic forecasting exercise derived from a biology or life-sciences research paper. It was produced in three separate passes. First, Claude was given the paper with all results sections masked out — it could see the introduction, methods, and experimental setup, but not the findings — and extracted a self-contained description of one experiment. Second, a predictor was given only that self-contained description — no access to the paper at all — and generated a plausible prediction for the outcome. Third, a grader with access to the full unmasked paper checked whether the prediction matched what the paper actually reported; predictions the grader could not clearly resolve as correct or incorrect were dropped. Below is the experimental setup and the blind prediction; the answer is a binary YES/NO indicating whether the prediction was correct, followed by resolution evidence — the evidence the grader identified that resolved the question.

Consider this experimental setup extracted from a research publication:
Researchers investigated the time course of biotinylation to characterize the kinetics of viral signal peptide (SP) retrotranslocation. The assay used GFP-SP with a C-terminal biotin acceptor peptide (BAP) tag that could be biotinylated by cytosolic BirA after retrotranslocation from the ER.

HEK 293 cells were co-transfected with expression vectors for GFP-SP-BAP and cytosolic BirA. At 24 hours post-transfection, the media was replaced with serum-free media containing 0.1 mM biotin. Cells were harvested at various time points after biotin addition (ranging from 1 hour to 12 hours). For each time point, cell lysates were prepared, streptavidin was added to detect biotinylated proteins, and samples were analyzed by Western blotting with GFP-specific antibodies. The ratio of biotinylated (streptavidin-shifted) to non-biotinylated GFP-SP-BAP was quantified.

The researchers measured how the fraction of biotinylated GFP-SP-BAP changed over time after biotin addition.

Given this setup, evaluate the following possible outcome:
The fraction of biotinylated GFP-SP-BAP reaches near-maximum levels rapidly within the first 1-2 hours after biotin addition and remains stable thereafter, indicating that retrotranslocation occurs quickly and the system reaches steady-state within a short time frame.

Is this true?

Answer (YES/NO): YES